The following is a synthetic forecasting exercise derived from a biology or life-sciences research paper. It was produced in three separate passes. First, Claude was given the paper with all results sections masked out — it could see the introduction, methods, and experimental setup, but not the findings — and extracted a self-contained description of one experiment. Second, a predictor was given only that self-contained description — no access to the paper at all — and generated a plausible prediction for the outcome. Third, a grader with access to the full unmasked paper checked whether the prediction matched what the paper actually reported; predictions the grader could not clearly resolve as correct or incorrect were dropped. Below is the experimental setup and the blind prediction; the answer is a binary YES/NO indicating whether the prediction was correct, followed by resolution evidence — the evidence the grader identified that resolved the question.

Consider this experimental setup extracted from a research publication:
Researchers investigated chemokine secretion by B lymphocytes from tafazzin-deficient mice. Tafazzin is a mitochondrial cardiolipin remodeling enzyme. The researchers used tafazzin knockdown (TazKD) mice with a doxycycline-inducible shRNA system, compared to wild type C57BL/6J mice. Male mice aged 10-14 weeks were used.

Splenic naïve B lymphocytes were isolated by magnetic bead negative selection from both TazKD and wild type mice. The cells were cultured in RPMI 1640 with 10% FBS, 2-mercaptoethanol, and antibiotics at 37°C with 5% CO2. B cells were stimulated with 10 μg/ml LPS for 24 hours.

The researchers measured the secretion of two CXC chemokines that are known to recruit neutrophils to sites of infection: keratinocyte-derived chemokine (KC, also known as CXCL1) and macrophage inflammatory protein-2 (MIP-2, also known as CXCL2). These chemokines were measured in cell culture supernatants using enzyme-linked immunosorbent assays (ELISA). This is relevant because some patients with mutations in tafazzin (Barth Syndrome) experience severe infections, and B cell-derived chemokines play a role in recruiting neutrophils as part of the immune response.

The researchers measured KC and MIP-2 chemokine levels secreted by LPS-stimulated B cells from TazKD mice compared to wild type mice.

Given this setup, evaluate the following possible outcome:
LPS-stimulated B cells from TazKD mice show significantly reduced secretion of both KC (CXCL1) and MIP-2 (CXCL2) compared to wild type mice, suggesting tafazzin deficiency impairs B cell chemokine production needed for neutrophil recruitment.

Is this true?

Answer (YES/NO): YES